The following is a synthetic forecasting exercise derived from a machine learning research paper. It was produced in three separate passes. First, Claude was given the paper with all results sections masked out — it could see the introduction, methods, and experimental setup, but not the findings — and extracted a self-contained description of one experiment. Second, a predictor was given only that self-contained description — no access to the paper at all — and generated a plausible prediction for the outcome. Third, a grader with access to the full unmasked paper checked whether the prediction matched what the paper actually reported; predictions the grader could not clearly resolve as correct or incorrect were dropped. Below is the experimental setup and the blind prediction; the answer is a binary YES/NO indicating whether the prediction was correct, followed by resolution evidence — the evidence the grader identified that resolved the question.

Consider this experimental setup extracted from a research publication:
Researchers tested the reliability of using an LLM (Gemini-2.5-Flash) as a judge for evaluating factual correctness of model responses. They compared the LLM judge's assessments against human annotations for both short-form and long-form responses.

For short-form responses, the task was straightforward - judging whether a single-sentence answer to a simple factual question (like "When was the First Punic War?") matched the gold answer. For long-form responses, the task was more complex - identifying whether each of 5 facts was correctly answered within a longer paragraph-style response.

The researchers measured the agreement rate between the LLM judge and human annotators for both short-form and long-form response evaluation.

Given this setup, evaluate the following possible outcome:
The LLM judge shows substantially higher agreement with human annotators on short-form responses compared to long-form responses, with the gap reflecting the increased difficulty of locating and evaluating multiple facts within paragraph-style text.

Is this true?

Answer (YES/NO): NO